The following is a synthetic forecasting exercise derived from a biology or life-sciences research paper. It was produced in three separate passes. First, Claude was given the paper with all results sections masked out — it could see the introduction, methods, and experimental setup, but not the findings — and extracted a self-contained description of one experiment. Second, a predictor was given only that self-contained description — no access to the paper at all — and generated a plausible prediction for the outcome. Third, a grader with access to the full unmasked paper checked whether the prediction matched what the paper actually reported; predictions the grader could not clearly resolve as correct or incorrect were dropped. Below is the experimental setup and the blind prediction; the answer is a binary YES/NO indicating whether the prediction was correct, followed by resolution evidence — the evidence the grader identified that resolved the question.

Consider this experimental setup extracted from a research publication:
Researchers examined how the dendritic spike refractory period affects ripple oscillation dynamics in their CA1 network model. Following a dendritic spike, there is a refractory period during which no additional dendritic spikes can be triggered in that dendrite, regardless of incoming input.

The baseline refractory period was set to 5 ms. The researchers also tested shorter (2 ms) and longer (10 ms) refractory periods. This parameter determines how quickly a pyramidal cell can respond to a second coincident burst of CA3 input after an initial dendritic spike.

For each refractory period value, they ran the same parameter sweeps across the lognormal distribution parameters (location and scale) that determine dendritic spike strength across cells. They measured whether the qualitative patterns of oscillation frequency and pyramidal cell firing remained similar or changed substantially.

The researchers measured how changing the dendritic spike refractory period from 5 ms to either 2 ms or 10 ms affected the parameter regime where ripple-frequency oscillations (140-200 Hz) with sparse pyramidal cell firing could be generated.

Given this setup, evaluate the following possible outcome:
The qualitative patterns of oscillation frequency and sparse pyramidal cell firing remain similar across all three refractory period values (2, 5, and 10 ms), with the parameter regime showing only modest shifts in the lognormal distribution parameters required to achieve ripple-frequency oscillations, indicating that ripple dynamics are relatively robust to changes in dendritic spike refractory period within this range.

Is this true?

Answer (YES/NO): YES